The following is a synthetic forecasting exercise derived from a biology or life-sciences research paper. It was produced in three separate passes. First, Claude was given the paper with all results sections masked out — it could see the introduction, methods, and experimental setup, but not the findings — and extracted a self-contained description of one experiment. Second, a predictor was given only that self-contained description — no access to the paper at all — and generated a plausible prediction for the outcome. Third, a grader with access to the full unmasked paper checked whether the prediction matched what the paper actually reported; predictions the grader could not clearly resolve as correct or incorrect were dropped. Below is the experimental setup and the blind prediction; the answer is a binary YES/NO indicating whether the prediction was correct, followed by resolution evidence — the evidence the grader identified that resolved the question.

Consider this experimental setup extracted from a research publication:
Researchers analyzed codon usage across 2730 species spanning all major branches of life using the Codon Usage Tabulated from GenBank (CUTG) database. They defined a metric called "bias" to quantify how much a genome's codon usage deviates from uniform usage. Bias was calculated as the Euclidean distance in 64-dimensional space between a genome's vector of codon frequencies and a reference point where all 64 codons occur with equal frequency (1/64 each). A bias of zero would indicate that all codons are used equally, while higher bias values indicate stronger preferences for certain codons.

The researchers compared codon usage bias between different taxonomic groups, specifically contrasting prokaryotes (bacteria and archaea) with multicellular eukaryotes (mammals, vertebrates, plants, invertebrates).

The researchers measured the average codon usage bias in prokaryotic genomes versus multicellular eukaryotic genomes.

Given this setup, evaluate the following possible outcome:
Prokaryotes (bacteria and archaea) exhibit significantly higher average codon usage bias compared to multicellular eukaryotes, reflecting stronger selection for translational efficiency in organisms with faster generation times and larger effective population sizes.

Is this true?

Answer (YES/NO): YES